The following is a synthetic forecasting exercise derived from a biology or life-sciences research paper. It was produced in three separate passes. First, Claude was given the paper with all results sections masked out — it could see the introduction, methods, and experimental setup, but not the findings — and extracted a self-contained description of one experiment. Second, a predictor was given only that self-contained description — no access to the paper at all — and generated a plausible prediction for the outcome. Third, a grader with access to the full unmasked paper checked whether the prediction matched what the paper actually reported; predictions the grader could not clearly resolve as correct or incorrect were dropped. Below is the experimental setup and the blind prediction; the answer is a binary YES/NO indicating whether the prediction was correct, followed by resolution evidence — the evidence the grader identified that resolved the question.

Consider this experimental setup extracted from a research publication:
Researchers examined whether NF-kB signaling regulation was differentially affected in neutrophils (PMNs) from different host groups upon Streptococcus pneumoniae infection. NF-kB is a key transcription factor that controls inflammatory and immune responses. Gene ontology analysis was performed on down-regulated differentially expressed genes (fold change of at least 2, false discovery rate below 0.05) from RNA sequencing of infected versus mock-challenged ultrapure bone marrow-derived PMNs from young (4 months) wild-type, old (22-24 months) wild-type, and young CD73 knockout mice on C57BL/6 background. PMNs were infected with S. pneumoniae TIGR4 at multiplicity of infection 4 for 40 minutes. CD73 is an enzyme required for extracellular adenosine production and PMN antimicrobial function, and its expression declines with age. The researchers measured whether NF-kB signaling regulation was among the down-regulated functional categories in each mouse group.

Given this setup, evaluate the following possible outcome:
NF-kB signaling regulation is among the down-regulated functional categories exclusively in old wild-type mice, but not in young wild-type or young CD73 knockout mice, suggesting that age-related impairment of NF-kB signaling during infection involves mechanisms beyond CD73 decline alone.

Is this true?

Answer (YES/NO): NO